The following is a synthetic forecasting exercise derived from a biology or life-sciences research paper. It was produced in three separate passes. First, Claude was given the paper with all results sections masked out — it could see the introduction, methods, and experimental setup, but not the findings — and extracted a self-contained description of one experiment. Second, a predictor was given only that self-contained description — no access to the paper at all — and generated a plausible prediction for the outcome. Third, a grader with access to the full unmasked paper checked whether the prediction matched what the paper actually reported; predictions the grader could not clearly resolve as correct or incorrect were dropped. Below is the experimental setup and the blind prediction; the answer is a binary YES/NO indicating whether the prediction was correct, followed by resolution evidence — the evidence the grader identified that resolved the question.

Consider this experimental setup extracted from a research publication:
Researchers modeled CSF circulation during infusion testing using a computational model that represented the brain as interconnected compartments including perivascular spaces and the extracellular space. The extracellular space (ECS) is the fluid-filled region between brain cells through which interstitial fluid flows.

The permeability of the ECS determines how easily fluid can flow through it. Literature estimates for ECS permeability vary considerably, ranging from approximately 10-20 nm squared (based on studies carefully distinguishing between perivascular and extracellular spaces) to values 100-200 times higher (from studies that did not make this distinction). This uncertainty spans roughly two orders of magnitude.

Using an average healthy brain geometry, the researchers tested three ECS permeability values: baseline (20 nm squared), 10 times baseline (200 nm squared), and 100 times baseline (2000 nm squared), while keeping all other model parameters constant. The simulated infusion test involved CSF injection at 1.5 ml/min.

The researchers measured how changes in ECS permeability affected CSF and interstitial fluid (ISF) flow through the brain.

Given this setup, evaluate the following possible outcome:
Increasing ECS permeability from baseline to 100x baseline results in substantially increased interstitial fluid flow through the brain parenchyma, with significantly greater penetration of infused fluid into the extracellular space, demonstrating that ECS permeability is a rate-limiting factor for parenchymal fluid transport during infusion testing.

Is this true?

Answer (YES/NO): NO